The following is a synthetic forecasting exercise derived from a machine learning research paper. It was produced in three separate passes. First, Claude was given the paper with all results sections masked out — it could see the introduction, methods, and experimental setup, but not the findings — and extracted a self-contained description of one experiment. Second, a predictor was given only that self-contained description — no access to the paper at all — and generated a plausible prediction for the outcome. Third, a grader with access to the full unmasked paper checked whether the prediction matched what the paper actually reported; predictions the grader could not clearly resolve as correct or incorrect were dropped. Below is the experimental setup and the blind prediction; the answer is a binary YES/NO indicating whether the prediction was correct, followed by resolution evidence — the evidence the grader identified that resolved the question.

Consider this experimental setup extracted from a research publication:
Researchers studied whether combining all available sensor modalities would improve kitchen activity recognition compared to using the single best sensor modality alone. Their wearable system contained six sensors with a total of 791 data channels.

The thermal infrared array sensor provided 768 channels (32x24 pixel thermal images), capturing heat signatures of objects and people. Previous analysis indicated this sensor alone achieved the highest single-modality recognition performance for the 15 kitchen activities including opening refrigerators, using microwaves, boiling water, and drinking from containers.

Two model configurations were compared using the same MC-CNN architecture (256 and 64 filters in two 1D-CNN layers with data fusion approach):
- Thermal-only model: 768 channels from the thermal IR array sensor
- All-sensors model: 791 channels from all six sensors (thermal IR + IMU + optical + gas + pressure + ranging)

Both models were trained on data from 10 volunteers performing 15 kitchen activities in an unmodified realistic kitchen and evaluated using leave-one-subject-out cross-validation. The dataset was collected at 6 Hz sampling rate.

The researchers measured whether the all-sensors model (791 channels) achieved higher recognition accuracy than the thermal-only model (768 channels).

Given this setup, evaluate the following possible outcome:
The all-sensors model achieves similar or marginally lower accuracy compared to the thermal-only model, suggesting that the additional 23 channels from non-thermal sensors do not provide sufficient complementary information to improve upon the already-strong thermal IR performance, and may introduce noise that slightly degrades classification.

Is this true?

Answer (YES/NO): NO